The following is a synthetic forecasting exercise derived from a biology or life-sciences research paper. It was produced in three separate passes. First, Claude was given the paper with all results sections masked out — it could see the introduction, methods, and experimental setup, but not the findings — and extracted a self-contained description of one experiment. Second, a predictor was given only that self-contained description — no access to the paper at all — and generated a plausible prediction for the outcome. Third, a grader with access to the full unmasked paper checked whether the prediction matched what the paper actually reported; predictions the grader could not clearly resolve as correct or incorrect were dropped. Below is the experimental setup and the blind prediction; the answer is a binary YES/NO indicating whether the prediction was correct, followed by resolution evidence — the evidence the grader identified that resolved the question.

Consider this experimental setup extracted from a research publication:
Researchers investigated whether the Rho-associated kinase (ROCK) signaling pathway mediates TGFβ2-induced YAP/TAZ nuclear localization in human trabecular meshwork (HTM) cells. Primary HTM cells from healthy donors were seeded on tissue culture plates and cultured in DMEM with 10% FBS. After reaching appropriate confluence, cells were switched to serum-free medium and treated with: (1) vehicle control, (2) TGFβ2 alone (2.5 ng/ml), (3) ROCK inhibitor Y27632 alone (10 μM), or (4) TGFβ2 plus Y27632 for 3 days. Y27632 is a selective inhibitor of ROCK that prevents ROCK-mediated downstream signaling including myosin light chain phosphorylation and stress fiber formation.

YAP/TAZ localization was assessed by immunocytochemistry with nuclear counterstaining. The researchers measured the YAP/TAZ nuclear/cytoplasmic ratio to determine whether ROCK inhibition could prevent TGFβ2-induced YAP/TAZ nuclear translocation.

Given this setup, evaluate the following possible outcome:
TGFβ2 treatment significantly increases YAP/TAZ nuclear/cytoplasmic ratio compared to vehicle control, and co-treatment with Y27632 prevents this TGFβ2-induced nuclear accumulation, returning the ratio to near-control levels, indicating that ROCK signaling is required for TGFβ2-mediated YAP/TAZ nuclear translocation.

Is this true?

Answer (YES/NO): YES